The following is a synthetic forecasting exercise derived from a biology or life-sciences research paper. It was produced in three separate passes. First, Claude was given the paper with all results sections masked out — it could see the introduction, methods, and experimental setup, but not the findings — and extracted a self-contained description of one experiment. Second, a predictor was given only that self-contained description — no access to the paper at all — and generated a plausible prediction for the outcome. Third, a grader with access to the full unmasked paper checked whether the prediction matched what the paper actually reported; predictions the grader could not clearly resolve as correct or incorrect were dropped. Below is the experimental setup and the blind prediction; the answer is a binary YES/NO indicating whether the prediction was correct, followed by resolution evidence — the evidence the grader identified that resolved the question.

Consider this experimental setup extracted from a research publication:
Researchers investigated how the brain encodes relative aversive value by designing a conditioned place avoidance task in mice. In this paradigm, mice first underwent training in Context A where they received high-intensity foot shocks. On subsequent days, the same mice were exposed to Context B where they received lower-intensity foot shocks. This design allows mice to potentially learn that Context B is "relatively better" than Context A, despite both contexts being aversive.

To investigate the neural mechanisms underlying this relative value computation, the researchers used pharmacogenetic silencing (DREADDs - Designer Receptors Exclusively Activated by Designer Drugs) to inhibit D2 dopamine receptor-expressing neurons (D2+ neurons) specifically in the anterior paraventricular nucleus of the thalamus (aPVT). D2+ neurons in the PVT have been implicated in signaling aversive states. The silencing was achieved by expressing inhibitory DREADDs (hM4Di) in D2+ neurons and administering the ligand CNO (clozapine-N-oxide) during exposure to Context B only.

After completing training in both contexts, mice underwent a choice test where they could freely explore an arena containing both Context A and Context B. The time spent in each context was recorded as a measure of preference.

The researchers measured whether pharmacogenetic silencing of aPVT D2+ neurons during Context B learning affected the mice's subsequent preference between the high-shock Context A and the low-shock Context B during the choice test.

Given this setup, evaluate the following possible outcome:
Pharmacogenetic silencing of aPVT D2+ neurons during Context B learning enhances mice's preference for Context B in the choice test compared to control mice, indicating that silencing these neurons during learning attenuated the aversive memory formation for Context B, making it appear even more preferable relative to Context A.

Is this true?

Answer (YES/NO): NO